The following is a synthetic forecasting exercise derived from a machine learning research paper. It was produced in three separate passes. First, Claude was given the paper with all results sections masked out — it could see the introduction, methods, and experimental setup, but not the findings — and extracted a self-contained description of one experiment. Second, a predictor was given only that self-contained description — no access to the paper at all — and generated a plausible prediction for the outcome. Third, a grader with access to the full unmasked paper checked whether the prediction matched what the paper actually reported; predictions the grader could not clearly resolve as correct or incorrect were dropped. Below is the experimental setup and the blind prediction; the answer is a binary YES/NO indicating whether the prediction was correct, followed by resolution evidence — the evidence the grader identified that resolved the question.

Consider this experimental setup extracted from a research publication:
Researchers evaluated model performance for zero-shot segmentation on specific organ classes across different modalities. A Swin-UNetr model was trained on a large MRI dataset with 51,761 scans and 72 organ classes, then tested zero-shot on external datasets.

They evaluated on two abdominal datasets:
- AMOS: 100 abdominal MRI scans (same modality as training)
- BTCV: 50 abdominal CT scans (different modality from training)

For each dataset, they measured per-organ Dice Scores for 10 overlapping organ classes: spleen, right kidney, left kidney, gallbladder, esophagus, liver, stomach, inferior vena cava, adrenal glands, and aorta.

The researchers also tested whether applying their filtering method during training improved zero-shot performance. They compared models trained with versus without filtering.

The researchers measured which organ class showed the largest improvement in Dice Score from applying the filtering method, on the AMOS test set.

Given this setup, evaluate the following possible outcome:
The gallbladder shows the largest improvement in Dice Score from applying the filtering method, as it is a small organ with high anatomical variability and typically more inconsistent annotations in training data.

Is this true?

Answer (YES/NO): NO